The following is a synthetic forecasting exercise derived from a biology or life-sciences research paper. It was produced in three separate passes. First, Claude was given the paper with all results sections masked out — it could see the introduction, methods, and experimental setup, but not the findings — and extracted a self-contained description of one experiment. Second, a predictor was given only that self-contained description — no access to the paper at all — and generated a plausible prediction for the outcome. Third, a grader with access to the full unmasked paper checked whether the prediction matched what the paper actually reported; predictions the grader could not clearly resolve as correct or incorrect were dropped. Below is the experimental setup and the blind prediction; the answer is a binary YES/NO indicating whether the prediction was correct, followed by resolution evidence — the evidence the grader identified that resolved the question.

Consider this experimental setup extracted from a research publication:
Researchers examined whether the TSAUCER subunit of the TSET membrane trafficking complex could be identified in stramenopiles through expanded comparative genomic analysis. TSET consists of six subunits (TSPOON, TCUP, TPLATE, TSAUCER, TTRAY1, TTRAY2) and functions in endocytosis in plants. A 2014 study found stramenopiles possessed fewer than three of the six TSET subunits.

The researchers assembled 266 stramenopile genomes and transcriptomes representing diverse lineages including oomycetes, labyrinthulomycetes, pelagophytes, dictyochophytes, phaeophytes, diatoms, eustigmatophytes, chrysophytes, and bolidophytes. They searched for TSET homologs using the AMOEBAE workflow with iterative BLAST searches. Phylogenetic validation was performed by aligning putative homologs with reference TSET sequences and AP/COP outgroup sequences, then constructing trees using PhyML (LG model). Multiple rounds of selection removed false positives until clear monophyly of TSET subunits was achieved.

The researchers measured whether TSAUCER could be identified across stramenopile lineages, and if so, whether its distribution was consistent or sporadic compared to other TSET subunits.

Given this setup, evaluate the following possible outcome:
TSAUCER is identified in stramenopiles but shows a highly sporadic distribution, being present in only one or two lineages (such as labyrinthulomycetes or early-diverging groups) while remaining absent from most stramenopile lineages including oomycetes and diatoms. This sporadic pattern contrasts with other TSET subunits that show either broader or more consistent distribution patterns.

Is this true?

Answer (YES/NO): NO